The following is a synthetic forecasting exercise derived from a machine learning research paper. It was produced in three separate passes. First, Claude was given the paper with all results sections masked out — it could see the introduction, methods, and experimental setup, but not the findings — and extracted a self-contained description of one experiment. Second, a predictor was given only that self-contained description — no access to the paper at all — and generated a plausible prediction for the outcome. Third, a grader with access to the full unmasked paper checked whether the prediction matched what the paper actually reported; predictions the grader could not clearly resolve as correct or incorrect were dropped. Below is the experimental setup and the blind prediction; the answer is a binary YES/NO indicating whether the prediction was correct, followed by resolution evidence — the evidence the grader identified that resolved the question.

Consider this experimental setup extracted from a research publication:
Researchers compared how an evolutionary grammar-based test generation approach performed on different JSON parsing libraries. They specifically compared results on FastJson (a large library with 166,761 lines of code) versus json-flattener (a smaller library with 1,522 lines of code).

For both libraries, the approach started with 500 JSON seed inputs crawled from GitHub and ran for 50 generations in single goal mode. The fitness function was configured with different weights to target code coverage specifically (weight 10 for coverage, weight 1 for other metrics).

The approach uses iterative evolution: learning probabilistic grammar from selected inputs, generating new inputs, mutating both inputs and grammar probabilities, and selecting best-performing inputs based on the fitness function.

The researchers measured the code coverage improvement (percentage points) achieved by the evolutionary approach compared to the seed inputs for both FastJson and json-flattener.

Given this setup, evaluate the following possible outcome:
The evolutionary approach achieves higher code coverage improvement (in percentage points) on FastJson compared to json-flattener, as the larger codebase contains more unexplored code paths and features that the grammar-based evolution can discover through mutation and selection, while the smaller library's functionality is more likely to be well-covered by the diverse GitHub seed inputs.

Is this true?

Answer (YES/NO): NO